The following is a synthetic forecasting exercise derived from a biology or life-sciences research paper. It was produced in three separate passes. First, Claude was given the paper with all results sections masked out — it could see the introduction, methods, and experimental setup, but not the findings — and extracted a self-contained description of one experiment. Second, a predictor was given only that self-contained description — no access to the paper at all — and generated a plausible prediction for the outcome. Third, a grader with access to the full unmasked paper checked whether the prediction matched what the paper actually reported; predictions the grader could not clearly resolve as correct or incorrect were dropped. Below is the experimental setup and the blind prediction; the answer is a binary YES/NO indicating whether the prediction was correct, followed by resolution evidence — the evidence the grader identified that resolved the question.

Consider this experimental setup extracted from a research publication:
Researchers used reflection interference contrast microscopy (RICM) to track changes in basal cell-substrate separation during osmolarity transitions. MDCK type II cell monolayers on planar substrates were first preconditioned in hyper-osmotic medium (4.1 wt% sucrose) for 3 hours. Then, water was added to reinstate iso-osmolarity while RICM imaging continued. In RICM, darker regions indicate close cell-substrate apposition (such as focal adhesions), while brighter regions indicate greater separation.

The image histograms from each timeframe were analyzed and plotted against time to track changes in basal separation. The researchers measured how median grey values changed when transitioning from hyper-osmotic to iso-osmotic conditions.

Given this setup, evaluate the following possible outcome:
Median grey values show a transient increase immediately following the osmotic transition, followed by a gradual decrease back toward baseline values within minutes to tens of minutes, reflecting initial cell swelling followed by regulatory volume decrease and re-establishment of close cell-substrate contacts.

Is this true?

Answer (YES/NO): NO